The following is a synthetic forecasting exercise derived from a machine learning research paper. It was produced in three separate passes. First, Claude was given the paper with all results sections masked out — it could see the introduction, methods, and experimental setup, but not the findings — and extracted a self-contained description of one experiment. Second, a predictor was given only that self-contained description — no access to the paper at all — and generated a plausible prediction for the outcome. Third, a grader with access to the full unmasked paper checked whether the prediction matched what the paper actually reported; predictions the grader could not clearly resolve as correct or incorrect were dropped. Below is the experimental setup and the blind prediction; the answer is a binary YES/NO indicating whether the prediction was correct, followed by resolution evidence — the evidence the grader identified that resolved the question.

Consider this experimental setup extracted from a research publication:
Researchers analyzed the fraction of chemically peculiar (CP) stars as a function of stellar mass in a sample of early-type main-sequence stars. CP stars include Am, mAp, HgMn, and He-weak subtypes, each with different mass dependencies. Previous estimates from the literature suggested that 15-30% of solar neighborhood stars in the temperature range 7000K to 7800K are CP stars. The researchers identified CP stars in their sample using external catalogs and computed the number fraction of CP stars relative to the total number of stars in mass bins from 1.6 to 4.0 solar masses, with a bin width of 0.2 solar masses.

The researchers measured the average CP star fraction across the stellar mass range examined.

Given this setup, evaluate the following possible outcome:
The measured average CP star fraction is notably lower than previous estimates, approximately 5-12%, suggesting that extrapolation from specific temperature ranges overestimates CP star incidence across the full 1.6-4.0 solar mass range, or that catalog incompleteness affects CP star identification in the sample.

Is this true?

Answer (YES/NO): NO